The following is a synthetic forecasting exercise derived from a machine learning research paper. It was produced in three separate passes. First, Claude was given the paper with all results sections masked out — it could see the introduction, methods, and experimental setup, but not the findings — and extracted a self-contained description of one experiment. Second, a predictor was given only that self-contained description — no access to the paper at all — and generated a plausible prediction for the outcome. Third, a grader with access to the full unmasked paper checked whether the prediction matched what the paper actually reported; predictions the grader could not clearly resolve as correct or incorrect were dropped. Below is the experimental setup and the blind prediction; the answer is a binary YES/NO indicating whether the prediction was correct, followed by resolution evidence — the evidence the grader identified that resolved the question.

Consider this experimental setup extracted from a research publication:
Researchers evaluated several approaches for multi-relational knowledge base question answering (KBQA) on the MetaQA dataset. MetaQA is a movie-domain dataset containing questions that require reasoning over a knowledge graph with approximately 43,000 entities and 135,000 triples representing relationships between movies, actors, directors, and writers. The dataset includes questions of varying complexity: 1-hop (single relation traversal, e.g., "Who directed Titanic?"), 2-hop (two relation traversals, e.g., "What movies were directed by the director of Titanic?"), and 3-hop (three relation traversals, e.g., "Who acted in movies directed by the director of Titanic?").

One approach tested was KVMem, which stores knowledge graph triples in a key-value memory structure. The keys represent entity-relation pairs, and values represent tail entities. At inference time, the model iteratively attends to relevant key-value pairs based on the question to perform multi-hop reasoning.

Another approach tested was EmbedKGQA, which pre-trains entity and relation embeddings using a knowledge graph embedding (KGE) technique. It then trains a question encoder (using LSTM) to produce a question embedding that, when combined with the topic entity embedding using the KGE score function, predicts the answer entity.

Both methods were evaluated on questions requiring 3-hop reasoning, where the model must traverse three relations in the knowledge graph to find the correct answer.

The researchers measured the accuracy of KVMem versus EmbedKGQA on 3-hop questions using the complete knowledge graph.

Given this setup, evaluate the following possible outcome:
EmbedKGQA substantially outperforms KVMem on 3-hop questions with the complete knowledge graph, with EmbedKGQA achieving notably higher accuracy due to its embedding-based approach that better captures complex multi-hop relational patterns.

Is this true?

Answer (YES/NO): YES